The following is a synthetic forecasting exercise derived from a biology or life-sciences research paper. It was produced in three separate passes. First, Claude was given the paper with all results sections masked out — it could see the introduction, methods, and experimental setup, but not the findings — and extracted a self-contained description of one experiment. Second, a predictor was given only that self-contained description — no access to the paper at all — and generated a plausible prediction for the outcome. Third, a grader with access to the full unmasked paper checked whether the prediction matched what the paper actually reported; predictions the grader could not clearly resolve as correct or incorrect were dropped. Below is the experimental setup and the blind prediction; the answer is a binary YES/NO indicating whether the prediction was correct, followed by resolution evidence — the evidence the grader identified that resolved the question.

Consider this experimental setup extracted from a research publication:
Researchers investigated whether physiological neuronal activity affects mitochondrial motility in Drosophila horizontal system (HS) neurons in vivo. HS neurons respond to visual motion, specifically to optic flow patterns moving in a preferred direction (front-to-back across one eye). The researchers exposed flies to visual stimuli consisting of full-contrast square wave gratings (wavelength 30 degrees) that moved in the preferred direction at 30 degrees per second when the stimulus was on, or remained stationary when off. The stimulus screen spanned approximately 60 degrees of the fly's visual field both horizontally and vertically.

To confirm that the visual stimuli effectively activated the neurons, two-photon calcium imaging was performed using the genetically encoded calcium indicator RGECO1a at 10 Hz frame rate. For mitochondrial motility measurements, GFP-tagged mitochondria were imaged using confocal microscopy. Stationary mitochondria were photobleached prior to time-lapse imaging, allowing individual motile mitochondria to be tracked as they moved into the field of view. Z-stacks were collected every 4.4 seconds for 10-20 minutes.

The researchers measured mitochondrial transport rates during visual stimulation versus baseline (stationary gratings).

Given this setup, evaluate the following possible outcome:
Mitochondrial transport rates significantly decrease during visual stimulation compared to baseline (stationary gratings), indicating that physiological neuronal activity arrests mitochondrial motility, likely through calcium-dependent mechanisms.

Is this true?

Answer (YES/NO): NO